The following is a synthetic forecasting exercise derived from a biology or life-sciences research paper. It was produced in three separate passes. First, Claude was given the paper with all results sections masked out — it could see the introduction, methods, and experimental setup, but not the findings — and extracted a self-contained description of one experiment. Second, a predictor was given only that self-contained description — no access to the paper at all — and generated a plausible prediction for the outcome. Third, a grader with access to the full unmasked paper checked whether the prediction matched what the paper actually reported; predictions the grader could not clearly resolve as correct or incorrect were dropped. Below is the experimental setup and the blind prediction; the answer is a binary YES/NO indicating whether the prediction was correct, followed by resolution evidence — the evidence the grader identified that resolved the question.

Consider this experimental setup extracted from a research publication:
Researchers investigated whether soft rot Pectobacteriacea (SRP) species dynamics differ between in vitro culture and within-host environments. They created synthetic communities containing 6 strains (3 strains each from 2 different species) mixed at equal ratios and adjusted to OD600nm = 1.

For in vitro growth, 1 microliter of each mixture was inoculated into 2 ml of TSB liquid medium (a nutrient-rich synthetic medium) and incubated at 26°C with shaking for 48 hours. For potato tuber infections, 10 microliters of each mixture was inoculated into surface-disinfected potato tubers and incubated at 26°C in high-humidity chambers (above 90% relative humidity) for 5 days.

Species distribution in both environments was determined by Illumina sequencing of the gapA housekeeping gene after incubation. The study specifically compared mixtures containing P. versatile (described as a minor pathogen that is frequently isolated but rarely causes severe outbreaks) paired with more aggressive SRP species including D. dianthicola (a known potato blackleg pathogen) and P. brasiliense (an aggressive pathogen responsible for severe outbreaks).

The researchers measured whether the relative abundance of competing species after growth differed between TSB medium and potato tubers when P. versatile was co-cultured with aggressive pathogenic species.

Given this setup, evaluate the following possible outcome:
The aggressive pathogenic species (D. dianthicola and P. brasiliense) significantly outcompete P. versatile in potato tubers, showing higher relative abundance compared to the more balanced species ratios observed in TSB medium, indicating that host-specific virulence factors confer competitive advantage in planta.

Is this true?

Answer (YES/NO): NO